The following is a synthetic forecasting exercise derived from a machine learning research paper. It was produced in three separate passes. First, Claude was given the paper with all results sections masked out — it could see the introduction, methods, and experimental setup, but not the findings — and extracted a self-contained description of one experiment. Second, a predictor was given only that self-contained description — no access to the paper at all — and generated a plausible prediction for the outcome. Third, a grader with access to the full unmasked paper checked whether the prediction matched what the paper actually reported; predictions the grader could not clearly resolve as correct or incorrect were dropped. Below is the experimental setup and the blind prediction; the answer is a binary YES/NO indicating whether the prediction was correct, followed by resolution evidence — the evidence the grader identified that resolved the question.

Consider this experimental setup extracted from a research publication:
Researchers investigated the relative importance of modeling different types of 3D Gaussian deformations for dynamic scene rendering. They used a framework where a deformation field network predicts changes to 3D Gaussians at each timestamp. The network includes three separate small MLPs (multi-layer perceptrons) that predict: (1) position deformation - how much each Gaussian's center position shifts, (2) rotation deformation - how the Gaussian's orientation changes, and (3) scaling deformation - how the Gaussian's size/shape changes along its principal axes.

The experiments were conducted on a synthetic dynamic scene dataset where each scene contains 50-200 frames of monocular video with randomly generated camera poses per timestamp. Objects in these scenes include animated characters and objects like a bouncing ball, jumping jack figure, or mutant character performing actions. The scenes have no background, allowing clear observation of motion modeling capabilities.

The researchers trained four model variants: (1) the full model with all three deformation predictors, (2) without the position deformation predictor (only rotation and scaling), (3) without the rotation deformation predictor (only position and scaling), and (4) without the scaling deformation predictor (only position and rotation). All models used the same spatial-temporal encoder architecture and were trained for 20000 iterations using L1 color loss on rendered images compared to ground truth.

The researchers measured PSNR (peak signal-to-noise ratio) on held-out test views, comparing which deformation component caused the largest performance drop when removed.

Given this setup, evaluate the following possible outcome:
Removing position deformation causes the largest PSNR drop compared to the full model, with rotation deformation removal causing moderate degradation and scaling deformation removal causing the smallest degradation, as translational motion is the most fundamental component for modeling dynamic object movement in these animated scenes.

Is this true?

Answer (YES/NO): NO